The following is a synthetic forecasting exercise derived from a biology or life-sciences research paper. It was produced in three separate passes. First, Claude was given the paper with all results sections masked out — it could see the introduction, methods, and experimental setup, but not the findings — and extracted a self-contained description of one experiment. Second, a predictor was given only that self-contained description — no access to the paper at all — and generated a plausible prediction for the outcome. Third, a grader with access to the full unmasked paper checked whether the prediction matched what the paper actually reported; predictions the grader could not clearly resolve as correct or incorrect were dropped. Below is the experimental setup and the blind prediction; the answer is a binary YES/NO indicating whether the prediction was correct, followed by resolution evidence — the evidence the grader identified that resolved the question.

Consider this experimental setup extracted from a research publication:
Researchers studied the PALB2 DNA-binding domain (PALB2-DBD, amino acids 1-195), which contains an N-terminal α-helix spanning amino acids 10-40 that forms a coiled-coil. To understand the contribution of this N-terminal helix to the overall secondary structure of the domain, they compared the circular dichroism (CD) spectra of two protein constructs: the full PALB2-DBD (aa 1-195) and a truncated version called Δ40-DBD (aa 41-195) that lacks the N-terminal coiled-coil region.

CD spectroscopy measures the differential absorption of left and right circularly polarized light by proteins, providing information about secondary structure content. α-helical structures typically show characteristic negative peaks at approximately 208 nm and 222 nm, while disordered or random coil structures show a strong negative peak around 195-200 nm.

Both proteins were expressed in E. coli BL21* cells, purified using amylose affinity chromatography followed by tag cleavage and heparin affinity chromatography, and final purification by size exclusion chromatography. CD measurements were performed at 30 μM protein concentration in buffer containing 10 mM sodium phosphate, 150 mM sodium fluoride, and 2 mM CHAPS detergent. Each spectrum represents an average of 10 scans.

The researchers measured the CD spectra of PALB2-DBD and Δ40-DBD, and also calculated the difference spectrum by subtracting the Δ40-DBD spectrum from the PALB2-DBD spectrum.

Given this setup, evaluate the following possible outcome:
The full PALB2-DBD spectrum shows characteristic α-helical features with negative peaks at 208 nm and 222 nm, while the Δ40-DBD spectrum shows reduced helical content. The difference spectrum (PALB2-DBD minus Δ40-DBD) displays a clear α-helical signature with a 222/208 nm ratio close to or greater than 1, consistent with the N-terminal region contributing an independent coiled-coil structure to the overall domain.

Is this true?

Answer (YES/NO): NO